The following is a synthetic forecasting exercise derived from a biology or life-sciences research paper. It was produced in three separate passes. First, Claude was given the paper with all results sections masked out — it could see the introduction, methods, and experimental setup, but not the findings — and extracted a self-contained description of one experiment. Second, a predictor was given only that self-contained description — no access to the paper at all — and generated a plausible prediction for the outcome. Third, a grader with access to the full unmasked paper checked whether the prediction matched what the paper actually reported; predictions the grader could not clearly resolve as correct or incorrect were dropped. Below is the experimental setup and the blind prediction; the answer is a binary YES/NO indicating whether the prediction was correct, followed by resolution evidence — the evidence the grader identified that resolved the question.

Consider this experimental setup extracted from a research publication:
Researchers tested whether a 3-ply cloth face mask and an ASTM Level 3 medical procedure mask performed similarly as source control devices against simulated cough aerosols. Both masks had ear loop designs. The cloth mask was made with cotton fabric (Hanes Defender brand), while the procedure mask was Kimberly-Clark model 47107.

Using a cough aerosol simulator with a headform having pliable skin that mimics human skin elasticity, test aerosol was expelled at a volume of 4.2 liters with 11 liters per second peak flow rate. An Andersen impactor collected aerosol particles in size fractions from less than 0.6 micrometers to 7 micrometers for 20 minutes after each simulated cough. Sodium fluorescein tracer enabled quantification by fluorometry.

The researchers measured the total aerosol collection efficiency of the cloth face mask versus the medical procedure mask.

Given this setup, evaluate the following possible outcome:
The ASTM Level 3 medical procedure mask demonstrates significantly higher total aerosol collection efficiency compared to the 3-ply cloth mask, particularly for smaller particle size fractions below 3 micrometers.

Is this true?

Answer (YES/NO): NO